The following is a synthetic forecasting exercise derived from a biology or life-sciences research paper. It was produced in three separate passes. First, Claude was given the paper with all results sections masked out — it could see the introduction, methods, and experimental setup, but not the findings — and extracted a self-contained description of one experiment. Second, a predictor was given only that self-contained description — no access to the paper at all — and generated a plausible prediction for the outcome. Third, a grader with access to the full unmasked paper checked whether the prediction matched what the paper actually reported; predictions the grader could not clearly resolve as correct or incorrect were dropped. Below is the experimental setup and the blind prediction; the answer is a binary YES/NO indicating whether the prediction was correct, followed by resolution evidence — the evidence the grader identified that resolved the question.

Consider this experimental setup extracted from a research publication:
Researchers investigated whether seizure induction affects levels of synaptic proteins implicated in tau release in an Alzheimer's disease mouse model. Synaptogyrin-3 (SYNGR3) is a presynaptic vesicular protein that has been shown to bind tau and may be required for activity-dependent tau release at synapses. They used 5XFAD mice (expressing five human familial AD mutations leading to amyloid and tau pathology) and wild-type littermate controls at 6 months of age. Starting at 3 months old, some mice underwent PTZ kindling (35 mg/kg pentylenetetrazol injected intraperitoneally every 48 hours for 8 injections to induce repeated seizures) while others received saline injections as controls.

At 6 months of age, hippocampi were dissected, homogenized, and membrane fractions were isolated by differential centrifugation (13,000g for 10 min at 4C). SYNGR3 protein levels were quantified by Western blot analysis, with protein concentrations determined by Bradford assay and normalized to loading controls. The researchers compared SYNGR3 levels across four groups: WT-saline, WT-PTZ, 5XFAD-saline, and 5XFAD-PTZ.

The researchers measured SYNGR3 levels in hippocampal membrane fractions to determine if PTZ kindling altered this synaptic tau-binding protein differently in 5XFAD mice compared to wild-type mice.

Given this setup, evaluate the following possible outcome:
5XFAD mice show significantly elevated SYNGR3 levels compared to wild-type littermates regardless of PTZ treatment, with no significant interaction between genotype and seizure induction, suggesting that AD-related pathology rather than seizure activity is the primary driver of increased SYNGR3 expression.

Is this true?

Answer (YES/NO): NO